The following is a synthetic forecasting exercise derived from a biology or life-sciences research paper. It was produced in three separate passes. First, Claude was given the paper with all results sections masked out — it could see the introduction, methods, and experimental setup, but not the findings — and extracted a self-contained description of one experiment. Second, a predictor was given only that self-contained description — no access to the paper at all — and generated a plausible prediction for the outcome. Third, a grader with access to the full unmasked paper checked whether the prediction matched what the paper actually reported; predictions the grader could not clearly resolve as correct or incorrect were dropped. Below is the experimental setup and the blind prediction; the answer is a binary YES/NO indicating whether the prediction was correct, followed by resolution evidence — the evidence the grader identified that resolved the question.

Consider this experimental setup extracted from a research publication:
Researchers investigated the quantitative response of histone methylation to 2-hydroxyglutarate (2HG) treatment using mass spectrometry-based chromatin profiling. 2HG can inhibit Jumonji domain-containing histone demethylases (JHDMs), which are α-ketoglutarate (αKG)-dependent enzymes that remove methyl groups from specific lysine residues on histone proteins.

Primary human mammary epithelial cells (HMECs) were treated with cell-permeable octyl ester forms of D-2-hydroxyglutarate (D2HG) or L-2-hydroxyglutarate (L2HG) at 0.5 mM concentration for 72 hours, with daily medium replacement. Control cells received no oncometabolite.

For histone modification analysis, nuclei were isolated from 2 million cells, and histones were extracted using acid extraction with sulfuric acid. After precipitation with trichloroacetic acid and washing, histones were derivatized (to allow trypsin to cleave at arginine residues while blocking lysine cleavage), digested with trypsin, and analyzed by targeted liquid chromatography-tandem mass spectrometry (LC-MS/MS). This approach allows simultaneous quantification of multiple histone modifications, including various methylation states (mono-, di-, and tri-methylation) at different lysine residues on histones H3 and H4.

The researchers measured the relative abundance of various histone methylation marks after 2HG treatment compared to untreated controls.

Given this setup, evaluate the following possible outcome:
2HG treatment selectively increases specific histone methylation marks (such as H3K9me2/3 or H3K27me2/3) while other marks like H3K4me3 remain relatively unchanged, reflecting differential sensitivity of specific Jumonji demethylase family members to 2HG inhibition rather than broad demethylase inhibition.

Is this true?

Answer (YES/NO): NO